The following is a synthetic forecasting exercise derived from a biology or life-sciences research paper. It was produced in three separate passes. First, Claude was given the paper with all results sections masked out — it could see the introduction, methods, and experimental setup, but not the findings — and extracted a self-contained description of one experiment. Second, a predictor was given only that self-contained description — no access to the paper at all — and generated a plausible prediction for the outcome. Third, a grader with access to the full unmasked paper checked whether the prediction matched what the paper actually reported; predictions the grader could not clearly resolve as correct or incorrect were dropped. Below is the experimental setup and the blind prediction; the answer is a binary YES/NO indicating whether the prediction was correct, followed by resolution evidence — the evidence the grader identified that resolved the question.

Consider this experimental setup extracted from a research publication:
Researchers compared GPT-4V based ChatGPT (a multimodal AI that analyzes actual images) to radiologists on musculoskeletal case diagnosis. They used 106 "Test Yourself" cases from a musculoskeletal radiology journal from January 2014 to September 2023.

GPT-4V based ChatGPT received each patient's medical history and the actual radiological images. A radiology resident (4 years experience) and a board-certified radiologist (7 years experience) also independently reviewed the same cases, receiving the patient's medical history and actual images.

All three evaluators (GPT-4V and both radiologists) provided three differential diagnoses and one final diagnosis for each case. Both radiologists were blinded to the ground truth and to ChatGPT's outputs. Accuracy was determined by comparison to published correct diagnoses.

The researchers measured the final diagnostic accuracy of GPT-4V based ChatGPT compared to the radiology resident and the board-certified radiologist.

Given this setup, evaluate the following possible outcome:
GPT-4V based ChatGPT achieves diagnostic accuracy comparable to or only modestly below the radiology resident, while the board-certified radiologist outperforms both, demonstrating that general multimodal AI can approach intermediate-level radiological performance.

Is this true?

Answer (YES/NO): NO